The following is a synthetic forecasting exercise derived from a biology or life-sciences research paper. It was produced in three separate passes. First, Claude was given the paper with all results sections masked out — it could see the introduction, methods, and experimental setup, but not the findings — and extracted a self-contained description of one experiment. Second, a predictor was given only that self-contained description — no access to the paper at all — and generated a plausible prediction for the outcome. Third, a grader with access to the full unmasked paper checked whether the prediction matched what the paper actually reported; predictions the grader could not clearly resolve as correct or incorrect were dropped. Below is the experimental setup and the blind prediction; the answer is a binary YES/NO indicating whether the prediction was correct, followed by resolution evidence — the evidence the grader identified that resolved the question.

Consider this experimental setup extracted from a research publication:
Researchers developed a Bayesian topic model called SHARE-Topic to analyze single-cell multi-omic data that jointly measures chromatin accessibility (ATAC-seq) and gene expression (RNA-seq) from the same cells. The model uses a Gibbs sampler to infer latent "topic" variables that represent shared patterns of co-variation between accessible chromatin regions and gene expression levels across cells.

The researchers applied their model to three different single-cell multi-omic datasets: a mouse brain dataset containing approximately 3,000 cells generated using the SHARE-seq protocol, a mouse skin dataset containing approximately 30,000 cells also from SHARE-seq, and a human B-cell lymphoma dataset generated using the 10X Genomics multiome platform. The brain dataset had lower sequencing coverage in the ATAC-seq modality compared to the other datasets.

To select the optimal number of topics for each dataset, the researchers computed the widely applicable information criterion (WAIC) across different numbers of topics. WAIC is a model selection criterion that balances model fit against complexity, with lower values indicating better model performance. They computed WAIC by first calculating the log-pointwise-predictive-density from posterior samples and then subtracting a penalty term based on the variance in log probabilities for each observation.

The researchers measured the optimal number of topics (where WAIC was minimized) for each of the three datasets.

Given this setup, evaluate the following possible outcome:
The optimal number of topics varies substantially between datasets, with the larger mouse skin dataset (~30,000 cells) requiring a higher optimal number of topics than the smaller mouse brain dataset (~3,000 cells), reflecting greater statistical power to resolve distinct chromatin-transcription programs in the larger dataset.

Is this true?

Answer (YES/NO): YES